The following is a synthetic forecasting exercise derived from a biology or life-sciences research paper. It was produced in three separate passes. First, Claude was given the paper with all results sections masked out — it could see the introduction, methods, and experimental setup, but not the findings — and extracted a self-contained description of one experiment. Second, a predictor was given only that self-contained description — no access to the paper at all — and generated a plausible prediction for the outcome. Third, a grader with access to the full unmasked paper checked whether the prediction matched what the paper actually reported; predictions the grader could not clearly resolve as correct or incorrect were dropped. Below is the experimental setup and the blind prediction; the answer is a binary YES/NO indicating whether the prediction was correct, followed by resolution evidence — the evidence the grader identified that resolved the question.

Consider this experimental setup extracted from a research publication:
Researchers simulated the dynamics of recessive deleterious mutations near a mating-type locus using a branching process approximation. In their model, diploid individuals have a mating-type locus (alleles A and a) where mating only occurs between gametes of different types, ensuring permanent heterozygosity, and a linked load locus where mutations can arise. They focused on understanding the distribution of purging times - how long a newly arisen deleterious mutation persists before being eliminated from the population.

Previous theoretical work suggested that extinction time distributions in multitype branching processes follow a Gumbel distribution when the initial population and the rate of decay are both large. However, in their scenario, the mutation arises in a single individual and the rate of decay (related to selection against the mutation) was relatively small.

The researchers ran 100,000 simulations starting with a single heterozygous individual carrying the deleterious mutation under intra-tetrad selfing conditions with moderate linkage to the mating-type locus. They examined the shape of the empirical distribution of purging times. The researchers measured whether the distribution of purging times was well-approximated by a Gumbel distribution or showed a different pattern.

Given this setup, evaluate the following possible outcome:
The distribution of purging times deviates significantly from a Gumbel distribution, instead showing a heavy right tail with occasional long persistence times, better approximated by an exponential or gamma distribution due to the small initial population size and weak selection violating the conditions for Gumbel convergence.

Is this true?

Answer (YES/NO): NO